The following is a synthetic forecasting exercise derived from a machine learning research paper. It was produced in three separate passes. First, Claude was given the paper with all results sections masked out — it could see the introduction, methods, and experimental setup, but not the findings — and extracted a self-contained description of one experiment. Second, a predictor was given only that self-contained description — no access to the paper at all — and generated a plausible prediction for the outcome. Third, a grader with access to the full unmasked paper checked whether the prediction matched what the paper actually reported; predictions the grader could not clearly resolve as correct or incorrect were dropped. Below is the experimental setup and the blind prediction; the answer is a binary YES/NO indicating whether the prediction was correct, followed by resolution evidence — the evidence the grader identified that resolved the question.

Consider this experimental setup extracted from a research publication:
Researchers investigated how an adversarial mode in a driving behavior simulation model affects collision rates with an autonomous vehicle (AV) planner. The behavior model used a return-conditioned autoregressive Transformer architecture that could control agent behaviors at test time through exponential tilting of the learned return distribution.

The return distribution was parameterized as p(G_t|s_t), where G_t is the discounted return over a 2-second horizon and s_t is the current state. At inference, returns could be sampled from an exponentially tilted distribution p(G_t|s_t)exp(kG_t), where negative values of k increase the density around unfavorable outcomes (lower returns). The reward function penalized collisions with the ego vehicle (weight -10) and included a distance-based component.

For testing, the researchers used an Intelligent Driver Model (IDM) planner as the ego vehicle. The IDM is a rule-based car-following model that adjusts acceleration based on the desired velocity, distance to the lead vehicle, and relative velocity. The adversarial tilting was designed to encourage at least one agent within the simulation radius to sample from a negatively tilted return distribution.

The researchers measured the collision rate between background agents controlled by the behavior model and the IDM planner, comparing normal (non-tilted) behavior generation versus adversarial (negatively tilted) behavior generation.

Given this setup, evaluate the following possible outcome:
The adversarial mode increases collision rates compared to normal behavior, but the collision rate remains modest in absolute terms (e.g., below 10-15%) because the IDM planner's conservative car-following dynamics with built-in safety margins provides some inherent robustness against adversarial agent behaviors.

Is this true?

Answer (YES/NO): YES